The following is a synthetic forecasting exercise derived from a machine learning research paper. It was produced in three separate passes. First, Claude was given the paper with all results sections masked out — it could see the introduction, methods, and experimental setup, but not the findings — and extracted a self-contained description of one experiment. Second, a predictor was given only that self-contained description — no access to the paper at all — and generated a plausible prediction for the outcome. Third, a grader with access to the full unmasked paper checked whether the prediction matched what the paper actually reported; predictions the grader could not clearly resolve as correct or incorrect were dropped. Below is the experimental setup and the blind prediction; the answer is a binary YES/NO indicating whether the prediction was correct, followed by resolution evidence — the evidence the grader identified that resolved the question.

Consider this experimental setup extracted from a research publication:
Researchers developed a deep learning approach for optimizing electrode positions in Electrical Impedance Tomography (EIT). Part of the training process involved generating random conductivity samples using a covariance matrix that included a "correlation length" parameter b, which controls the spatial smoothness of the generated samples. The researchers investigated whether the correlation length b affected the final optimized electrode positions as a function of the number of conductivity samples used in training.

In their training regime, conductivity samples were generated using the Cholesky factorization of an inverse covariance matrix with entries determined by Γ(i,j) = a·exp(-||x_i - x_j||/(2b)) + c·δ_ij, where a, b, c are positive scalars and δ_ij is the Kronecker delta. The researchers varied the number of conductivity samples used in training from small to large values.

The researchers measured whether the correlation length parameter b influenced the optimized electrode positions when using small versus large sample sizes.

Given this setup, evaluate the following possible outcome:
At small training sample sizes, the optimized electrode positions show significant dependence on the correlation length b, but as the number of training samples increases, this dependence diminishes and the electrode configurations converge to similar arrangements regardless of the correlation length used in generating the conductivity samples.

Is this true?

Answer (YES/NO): YES